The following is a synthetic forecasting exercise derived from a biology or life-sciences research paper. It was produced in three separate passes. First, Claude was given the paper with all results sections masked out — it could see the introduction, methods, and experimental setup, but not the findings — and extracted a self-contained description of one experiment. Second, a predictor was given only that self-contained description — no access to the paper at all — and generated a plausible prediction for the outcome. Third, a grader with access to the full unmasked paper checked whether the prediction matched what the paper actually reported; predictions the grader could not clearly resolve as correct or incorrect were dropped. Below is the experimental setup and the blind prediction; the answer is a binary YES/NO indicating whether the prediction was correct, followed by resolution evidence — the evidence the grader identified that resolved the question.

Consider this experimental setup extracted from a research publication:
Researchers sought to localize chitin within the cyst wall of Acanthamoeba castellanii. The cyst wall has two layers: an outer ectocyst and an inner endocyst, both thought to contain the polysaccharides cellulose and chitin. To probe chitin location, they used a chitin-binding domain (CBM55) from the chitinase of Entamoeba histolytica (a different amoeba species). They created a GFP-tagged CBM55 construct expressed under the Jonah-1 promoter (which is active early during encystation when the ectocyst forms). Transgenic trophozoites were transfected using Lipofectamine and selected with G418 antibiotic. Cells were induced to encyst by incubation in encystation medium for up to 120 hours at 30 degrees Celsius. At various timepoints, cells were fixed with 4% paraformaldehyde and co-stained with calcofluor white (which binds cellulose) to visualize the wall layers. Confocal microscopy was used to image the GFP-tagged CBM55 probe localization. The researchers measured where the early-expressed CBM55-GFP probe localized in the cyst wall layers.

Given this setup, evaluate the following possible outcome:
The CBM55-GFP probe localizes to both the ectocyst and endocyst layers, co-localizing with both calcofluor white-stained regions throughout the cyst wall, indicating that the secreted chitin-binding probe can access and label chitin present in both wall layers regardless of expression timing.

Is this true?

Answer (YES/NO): NO